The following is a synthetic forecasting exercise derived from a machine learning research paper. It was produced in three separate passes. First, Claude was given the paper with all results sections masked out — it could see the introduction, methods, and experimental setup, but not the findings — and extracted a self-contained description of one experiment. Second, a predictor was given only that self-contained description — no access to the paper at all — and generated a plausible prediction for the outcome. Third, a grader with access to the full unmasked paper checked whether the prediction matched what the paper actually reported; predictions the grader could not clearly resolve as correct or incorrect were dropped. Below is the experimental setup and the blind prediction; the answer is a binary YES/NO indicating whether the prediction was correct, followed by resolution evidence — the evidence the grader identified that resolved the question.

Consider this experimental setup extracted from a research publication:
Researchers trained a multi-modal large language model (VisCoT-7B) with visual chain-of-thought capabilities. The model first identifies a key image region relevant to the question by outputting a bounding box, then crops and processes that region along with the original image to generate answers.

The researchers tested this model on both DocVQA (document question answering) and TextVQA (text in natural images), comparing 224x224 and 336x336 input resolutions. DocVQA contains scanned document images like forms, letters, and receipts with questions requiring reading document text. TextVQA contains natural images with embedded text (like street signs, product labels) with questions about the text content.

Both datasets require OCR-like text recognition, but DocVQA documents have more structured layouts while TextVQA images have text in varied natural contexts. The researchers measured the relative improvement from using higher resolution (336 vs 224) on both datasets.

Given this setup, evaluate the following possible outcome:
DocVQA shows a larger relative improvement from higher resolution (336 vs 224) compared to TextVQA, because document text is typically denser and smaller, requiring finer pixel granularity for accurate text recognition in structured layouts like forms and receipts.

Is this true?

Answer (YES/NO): YES